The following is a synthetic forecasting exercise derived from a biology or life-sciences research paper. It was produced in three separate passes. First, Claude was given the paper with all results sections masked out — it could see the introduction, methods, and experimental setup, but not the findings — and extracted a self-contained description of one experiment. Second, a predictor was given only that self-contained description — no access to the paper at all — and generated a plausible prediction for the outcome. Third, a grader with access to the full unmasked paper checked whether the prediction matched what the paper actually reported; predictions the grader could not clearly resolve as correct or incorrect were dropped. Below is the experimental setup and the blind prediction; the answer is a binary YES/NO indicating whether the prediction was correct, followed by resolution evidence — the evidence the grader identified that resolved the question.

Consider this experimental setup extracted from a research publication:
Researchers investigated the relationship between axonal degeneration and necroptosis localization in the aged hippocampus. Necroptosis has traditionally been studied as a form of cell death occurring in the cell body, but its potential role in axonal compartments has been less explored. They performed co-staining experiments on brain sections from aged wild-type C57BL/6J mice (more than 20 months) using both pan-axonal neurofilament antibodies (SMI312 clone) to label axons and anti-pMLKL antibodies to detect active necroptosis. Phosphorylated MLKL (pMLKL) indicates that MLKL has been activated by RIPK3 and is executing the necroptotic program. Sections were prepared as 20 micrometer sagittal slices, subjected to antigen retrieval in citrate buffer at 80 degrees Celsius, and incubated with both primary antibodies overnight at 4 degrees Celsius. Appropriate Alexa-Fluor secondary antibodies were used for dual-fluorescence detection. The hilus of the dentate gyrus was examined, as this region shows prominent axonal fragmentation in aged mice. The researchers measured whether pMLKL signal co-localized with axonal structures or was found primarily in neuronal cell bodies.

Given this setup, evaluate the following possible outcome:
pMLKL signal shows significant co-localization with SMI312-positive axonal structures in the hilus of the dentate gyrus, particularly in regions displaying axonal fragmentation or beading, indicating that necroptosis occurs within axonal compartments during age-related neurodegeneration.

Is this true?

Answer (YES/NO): YES